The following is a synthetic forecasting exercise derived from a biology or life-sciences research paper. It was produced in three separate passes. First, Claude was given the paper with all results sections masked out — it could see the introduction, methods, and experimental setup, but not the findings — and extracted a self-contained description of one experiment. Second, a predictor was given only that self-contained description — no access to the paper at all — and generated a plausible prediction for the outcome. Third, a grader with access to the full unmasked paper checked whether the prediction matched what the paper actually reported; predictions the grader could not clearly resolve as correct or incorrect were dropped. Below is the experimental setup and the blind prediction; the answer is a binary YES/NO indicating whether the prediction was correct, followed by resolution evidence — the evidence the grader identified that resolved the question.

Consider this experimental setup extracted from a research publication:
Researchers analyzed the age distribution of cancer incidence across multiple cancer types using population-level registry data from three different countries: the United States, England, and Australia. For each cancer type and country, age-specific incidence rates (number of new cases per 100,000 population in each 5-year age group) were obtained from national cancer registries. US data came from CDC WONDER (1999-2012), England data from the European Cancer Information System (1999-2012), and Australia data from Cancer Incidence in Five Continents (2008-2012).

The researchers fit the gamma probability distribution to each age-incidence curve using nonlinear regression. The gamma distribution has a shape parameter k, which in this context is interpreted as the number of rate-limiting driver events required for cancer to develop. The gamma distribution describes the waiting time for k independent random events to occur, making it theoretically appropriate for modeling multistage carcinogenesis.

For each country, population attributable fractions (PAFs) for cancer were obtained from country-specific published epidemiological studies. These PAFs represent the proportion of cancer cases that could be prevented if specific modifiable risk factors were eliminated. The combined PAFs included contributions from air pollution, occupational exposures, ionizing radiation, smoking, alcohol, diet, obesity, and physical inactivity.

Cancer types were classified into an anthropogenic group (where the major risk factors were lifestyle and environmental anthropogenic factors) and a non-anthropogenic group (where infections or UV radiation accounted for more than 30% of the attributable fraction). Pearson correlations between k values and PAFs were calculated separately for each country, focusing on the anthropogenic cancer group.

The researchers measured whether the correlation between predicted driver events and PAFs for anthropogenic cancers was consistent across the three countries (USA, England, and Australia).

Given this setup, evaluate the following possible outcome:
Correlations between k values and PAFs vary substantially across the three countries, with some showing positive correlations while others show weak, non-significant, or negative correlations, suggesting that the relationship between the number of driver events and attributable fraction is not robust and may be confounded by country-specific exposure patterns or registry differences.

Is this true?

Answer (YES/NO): NO